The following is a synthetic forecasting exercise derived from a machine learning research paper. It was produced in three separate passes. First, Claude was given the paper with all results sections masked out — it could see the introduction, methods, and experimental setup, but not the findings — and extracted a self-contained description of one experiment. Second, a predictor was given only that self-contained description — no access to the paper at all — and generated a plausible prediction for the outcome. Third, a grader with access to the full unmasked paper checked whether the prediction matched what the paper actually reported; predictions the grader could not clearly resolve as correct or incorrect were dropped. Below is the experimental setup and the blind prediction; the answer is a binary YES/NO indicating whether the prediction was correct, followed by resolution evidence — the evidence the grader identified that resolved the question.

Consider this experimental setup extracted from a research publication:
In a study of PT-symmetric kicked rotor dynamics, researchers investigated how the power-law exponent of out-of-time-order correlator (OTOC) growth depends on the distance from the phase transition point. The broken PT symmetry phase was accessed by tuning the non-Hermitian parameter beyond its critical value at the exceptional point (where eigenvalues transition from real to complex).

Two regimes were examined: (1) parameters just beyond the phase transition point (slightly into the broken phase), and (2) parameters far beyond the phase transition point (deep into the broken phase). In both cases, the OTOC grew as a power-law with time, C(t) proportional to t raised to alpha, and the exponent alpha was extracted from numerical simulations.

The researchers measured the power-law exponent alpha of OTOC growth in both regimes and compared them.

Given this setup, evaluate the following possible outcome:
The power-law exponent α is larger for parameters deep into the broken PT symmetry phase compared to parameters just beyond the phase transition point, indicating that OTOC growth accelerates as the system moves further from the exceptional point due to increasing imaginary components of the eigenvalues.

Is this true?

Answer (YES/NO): NO